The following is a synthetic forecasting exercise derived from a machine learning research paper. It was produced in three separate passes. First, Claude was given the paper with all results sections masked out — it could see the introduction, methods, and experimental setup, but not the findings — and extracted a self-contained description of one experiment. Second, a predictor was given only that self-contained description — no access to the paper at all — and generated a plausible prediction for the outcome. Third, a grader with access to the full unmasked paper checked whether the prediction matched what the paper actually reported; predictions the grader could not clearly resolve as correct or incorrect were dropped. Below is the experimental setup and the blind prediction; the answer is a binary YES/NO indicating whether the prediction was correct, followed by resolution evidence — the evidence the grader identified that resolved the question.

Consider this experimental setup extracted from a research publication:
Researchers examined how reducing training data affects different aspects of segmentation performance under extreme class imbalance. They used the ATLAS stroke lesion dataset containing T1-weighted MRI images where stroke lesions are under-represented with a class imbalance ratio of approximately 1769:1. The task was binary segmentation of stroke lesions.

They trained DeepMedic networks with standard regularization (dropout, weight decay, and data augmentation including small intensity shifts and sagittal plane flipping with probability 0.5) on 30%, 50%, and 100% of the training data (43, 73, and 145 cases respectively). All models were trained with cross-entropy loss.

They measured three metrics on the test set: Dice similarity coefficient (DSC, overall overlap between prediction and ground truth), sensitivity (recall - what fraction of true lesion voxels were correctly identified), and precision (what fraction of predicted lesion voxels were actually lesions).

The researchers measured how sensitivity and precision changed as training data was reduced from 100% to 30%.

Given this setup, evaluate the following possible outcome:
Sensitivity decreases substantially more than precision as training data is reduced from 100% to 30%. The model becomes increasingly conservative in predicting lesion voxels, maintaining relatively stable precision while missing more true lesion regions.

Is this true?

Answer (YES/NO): YES